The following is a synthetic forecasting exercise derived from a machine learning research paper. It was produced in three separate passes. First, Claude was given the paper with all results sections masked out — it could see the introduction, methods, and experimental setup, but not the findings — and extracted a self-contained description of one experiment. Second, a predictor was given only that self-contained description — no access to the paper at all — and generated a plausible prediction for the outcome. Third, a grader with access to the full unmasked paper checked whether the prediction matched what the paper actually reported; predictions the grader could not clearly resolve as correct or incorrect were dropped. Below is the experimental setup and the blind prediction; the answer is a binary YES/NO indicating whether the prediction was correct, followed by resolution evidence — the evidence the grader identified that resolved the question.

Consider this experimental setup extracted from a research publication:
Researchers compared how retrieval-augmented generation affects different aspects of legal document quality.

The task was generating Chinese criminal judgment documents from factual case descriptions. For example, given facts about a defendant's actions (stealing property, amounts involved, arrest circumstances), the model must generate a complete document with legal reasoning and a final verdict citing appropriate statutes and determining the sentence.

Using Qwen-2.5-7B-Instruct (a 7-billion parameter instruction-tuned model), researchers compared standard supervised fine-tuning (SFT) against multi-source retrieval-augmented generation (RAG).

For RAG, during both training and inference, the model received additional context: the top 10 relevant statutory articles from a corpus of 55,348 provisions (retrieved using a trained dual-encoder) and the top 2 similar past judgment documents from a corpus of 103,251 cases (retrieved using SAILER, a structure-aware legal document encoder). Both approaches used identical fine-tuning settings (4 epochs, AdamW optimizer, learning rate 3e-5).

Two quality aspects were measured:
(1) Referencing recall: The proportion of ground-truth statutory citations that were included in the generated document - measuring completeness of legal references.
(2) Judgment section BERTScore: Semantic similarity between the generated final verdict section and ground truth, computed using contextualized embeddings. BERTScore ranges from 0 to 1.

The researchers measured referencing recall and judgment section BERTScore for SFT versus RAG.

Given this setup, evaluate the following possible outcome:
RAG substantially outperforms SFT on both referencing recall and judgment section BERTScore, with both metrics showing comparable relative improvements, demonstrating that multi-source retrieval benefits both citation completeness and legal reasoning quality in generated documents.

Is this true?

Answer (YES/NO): NO